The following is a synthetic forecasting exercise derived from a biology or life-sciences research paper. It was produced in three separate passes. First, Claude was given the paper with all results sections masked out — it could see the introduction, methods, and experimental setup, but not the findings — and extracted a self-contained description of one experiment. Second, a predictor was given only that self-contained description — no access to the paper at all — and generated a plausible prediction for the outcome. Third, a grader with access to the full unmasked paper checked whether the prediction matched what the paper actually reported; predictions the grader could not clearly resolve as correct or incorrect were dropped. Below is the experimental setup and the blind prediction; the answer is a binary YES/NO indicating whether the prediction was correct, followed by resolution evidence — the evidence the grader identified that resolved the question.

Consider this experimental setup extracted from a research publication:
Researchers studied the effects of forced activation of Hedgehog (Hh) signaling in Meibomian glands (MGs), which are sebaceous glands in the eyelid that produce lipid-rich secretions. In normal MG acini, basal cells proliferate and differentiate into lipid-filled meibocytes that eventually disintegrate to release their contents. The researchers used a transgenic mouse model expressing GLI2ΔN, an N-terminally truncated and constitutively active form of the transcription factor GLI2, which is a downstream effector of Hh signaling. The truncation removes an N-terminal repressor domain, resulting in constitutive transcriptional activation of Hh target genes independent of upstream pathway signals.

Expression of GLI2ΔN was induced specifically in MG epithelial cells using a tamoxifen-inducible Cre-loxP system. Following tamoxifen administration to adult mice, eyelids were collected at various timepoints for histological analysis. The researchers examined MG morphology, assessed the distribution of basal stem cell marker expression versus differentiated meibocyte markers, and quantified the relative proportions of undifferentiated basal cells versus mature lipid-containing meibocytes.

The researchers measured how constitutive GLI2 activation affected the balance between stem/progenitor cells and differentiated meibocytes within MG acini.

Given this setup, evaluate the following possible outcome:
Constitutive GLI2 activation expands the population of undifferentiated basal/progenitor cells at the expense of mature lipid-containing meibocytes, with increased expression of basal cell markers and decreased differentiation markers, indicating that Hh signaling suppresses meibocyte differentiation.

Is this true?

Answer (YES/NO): YES